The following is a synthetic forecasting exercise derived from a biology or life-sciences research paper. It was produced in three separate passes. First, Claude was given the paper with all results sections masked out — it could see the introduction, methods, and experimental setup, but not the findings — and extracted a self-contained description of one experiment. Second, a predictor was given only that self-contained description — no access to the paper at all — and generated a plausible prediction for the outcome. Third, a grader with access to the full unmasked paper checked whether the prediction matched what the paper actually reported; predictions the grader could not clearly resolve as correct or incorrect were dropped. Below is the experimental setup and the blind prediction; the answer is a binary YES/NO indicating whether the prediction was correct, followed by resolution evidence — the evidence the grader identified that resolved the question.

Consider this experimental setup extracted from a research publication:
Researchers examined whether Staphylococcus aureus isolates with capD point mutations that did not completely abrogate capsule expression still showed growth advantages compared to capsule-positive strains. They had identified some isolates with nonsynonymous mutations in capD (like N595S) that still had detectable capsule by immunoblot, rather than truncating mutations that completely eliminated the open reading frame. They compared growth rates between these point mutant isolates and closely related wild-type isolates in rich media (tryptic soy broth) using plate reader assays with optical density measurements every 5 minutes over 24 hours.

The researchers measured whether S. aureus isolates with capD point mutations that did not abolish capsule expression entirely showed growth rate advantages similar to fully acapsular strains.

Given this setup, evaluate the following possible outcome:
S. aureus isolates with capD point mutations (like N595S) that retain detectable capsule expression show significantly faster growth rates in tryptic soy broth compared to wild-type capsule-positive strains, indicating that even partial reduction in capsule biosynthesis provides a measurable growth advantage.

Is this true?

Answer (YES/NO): NO